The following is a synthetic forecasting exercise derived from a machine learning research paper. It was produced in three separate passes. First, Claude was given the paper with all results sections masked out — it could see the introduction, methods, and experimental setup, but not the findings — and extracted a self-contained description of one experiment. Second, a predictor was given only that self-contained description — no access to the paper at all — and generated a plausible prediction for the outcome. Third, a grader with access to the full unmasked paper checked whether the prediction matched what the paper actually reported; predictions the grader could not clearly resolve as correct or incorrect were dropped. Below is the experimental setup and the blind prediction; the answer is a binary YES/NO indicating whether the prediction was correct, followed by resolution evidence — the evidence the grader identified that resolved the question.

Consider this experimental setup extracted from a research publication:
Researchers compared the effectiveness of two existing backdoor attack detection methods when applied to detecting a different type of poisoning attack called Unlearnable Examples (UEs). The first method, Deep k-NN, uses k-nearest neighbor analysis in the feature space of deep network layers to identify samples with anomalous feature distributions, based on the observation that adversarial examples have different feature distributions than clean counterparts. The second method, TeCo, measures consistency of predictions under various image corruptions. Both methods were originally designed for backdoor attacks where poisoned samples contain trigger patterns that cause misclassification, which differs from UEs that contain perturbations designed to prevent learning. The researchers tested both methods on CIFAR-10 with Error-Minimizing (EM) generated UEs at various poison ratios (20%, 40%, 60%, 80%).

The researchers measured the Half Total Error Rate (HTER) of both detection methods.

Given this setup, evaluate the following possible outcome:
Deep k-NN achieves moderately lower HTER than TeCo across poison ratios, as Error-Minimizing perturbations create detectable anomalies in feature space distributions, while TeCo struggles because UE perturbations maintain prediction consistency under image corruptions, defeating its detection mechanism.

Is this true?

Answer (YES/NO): NO